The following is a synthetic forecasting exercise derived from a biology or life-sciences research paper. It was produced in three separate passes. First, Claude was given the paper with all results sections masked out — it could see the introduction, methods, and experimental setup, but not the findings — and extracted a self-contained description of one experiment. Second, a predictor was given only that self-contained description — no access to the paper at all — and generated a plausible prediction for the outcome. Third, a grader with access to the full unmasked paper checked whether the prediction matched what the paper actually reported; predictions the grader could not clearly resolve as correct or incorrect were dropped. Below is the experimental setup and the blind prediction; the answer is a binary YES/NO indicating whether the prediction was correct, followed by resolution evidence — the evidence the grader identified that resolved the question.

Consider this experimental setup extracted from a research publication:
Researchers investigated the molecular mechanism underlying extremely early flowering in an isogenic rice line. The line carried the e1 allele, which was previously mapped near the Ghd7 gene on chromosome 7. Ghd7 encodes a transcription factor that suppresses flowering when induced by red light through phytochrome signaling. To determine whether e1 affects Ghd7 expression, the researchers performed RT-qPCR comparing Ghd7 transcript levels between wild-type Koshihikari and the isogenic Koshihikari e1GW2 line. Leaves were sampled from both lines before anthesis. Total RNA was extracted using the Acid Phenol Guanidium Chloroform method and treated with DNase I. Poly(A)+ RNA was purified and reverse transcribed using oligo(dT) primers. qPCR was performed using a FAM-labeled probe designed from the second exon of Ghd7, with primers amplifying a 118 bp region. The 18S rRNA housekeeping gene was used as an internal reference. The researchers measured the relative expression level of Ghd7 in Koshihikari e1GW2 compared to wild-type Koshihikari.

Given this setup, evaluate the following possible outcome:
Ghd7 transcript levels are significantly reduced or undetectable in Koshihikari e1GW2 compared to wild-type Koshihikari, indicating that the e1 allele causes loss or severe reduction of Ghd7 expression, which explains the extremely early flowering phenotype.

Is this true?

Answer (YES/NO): NO